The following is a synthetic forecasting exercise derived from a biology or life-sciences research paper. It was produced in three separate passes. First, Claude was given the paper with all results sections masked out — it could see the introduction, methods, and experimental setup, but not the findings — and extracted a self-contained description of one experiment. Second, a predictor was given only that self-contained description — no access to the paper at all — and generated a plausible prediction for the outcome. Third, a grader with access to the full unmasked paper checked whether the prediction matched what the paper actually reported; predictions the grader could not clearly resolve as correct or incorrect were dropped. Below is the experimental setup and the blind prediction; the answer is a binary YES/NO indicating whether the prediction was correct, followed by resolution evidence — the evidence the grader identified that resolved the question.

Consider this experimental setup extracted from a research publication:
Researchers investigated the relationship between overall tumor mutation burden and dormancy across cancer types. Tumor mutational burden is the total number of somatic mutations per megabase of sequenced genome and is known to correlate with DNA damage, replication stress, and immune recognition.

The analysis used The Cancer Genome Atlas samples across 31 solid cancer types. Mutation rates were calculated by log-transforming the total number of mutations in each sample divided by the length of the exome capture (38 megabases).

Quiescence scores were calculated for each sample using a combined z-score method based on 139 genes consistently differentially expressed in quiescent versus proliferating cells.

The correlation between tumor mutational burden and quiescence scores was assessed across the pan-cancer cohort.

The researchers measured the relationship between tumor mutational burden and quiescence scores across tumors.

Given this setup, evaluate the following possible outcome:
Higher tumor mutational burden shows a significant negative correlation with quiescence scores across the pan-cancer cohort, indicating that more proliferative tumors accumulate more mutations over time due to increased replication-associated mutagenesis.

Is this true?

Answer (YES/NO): YES